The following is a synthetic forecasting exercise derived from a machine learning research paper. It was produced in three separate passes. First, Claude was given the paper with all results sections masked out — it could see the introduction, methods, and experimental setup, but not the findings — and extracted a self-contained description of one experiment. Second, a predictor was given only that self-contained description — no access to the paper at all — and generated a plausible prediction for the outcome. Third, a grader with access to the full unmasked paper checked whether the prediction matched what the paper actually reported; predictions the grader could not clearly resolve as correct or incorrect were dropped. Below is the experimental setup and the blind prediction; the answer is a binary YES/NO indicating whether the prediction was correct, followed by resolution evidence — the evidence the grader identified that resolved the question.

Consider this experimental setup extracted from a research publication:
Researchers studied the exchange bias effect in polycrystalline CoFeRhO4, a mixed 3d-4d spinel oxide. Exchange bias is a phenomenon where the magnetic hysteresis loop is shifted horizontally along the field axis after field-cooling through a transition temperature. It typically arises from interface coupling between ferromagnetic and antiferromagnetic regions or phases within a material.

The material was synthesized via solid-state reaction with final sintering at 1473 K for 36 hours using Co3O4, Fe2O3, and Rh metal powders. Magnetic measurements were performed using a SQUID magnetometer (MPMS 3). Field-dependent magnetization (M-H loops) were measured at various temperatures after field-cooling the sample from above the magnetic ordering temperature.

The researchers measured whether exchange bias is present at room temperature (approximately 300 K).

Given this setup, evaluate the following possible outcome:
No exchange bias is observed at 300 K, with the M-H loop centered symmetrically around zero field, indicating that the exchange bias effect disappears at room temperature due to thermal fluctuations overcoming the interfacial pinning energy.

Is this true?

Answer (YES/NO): NO